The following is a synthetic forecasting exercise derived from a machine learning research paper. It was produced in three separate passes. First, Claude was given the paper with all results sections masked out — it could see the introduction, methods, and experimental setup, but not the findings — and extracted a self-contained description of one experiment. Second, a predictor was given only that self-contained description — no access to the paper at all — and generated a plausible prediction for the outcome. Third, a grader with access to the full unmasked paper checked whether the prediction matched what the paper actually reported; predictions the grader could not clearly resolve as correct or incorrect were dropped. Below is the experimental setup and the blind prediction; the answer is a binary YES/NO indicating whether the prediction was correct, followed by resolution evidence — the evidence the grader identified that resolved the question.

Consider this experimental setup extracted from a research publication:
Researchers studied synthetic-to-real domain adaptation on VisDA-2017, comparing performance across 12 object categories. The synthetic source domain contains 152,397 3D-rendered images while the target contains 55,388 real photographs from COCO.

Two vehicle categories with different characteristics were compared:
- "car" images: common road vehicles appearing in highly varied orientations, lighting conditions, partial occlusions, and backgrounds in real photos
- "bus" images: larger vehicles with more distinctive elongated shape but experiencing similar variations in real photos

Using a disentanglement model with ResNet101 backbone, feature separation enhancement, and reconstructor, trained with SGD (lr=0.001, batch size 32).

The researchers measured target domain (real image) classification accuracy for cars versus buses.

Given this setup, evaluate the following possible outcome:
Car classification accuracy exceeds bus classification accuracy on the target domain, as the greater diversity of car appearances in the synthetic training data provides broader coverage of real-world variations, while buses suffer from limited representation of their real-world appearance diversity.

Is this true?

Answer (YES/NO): NO